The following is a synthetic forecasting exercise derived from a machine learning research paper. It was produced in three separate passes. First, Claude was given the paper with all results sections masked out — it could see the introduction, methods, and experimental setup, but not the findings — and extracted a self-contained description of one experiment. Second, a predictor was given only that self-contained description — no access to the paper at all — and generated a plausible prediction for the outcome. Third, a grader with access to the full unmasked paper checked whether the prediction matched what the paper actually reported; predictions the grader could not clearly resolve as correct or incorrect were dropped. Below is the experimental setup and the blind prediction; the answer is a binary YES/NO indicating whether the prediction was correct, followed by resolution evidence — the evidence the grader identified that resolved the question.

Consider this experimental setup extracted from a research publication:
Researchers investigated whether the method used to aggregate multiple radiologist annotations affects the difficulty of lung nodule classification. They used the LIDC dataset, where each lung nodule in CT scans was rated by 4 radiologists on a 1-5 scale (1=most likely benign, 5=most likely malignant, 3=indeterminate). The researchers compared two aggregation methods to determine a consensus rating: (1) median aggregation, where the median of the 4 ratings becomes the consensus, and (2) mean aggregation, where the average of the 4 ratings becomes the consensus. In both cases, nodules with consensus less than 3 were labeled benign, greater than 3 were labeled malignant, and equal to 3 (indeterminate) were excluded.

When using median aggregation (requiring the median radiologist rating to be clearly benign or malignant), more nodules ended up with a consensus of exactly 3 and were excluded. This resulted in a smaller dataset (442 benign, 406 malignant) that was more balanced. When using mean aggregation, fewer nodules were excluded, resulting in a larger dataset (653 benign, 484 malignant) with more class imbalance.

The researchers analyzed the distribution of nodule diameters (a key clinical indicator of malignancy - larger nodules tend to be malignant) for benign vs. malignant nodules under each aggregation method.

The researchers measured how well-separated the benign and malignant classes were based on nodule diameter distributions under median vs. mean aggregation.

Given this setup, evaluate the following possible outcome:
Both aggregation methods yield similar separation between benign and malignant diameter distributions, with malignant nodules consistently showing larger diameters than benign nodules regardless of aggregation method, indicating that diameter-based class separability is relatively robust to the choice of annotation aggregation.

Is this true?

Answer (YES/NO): NO